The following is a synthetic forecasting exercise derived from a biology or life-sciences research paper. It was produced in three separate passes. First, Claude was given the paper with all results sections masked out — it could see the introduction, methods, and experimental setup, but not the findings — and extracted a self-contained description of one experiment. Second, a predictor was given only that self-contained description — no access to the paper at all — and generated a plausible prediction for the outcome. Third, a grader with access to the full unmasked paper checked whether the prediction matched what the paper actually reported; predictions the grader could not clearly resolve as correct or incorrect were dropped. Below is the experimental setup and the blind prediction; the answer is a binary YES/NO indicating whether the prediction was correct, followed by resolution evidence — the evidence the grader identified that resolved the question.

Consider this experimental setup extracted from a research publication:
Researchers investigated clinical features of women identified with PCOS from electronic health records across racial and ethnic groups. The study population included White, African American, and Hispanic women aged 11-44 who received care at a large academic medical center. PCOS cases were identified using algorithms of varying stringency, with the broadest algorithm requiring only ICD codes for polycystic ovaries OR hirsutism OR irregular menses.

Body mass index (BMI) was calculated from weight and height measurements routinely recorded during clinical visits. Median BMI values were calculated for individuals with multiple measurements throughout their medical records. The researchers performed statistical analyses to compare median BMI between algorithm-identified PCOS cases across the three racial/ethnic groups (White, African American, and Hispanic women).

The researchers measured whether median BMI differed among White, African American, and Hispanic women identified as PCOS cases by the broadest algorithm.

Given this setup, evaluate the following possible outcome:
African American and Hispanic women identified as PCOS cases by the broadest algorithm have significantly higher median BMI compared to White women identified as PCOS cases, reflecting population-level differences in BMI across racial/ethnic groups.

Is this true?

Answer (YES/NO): YES